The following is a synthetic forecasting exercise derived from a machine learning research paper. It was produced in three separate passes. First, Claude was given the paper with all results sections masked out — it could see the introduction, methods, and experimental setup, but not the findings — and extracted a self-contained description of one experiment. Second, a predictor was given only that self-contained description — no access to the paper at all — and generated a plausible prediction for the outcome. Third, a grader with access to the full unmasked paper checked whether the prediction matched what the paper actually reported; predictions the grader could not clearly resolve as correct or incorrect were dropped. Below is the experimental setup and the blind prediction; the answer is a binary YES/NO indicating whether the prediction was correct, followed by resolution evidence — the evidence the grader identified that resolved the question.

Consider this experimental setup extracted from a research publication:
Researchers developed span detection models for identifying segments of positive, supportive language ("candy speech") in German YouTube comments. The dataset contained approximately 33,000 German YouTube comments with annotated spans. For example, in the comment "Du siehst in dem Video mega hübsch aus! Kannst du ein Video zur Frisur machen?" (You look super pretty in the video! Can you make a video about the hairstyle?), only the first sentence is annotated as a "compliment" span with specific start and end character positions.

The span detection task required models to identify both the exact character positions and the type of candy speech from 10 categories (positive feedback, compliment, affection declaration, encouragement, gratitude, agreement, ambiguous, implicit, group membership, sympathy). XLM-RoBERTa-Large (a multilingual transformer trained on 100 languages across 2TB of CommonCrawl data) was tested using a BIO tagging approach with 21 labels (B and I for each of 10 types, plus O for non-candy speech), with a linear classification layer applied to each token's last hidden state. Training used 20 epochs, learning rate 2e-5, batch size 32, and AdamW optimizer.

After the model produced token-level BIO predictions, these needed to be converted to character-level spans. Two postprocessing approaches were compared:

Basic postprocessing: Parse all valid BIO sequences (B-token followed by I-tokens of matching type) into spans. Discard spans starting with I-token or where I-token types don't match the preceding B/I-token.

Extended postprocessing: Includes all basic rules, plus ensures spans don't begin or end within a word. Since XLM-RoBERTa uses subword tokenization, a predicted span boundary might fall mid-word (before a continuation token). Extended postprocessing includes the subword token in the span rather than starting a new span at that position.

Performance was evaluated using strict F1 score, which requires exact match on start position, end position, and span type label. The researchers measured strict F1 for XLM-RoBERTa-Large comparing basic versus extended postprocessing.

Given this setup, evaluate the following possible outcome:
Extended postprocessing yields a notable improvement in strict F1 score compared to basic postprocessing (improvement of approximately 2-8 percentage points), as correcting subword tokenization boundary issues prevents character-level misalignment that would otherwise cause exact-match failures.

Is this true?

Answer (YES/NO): NO